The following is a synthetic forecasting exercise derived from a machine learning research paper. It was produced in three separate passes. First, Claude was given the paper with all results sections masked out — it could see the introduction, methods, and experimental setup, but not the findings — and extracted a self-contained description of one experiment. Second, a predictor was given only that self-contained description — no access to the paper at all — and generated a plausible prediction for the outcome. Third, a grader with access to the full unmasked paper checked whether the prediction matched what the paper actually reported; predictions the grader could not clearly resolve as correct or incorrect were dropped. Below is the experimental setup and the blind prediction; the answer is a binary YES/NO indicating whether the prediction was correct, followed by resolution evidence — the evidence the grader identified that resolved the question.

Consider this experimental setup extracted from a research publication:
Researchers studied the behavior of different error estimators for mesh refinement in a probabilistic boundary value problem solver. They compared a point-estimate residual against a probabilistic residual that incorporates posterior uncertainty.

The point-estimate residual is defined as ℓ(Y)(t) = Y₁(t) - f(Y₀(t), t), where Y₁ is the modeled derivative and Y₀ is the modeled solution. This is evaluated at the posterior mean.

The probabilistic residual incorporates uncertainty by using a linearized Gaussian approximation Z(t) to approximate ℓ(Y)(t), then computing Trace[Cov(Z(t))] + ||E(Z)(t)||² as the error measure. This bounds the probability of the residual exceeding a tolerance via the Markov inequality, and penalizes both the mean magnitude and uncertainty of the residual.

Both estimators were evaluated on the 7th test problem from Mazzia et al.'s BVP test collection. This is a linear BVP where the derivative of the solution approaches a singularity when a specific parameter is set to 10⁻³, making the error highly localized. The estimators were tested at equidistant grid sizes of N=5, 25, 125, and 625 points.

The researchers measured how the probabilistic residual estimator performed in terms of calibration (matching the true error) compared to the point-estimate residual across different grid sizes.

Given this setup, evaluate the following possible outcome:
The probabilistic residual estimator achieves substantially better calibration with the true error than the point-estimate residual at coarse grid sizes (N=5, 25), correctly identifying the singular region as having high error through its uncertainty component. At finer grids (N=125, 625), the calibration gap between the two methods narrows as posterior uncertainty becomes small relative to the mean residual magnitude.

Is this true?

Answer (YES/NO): NO